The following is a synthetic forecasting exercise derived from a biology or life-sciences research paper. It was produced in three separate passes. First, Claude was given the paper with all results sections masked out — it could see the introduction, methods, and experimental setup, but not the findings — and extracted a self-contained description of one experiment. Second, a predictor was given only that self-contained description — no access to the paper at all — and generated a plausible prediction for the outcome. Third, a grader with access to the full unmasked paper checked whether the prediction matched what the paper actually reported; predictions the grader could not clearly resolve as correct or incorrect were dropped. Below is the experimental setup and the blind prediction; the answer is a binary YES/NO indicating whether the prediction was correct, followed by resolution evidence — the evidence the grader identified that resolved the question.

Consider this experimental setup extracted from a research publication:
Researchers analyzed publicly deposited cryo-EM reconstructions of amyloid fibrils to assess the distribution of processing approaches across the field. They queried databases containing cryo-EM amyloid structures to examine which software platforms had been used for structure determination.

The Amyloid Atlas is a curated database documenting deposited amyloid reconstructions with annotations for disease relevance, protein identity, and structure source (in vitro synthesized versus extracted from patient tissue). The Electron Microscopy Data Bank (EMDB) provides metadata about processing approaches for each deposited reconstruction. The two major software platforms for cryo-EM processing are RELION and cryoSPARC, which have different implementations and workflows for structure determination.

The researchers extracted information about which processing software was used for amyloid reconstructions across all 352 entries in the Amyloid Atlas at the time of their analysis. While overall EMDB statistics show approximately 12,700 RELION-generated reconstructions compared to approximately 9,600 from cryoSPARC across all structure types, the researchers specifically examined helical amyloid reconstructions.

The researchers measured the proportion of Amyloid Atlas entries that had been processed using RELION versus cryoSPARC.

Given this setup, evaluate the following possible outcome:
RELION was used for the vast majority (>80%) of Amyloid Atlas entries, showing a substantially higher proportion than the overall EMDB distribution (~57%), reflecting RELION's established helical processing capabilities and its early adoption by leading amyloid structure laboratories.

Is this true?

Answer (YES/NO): YES